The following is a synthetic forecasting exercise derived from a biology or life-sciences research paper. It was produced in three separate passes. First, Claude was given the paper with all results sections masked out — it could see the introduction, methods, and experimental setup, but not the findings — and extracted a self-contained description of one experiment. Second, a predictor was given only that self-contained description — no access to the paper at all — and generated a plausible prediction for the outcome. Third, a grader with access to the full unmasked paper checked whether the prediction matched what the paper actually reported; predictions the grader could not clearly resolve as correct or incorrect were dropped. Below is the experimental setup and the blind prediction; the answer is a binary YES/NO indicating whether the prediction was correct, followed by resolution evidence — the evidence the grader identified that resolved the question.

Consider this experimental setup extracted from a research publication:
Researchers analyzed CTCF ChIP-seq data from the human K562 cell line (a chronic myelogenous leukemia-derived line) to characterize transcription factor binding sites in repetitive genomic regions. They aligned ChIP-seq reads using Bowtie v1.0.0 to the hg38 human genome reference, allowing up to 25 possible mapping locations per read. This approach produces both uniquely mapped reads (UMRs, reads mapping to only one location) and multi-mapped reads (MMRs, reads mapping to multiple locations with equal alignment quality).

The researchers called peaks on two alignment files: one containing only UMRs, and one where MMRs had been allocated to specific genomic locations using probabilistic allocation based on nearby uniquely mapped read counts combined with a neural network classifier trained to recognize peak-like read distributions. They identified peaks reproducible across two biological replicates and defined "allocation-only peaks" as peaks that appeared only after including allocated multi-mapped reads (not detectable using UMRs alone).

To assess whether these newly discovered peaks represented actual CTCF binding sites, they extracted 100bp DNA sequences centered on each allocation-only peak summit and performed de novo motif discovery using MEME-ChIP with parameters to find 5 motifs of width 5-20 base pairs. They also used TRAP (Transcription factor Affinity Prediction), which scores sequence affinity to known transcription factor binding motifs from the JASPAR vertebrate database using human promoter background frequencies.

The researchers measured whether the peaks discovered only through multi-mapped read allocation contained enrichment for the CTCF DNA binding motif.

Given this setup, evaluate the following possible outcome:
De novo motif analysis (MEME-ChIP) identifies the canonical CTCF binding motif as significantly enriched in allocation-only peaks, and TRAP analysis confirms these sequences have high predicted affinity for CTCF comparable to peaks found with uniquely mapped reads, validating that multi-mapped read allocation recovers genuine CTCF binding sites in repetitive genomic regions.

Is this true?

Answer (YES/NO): YES